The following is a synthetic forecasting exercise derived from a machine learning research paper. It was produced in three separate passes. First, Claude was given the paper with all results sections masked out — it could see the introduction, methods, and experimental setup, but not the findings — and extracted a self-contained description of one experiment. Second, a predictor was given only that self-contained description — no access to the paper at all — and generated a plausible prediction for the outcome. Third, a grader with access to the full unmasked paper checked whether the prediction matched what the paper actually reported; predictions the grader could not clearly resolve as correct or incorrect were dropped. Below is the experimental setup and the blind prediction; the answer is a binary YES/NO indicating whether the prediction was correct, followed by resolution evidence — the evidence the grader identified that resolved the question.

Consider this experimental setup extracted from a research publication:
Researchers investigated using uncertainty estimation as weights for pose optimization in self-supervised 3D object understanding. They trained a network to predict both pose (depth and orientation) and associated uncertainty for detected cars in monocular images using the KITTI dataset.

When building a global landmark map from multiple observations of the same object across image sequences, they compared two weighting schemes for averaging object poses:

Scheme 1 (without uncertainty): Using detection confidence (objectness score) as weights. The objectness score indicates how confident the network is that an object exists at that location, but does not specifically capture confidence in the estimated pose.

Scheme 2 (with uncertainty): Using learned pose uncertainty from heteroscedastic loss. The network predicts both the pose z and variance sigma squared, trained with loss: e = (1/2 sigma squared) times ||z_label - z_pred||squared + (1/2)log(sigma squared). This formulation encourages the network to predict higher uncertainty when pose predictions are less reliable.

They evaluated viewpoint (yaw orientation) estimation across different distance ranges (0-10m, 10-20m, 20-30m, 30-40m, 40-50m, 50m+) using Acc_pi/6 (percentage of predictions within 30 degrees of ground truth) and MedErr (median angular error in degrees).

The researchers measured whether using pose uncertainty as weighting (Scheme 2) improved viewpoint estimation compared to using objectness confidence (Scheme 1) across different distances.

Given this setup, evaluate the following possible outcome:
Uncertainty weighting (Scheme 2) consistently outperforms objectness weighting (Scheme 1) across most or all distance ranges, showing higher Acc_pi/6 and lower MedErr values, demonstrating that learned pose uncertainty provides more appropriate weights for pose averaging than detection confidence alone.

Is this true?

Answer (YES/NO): NO